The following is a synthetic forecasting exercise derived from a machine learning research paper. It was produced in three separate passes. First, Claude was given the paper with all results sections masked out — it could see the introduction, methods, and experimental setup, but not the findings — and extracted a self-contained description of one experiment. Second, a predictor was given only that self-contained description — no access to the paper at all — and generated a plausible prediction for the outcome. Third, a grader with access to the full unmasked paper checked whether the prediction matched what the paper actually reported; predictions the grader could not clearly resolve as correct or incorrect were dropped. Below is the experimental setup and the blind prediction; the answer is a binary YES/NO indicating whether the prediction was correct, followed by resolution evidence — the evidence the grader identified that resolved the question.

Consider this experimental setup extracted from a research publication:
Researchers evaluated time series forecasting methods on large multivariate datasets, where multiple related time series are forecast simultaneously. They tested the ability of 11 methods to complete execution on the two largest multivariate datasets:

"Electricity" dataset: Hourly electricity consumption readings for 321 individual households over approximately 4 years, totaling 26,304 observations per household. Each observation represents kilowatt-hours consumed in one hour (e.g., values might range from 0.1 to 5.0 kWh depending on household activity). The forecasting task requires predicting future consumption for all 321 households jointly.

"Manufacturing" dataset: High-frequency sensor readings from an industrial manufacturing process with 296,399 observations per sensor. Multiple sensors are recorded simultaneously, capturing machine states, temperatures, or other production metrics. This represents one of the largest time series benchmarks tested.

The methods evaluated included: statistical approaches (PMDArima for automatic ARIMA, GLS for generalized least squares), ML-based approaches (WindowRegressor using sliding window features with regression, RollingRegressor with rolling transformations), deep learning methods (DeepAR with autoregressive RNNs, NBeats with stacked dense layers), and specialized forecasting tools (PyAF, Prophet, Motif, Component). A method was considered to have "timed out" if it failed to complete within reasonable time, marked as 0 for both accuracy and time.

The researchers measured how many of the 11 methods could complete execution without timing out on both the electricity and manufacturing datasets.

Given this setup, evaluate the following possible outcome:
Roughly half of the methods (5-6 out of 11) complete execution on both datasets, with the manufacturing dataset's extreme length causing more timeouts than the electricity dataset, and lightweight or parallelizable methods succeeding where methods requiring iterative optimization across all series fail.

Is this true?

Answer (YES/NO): NO